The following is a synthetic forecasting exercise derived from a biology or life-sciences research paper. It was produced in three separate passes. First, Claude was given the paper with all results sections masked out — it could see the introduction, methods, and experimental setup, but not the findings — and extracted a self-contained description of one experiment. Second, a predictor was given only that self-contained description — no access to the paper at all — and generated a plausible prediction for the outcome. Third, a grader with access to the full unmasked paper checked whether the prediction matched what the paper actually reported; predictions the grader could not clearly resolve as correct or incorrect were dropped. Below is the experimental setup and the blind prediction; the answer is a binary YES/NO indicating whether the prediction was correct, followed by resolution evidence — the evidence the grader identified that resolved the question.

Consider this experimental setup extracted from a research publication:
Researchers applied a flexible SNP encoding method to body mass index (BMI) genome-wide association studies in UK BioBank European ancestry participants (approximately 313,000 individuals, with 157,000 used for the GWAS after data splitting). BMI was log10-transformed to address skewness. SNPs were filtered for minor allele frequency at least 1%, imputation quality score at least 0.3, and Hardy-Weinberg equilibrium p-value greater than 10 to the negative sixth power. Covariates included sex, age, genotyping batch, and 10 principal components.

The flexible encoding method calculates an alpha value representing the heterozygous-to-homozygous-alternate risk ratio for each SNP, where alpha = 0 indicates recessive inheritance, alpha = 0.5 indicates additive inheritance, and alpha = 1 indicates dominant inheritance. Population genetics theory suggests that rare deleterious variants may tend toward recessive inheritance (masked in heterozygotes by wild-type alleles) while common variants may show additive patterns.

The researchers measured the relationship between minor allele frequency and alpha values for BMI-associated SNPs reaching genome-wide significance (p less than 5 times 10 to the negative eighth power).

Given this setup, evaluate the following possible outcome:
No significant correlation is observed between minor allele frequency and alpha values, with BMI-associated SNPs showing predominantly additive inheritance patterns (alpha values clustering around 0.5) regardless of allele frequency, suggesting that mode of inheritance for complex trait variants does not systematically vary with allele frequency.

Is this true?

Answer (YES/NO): NO